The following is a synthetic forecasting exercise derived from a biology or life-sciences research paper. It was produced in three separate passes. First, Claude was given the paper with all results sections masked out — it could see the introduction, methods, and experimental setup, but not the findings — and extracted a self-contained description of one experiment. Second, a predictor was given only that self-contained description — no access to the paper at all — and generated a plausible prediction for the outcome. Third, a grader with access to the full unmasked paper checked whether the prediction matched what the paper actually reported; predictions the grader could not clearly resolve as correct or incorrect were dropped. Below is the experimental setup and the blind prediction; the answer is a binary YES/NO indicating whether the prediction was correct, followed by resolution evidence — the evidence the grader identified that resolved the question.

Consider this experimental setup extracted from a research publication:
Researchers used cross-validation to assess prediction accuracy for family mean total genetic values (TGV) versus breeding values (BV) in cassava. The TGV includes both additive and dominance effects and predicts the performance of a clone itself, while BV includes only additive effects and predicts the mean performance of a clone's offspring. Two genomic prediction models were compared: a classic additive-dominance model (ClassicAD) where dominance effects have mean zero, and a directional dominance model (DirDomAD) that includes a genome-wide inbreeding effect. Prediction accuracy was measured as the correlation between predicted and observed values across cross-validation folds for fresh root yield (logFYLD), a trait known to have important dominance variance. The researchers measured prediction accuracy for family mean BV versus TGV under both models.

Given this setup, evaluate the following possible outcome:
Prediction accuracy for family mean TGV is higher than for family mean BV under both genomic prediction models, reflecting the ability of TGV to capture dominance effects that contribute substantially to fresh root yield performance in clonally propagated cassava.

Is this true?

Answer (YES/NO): YES